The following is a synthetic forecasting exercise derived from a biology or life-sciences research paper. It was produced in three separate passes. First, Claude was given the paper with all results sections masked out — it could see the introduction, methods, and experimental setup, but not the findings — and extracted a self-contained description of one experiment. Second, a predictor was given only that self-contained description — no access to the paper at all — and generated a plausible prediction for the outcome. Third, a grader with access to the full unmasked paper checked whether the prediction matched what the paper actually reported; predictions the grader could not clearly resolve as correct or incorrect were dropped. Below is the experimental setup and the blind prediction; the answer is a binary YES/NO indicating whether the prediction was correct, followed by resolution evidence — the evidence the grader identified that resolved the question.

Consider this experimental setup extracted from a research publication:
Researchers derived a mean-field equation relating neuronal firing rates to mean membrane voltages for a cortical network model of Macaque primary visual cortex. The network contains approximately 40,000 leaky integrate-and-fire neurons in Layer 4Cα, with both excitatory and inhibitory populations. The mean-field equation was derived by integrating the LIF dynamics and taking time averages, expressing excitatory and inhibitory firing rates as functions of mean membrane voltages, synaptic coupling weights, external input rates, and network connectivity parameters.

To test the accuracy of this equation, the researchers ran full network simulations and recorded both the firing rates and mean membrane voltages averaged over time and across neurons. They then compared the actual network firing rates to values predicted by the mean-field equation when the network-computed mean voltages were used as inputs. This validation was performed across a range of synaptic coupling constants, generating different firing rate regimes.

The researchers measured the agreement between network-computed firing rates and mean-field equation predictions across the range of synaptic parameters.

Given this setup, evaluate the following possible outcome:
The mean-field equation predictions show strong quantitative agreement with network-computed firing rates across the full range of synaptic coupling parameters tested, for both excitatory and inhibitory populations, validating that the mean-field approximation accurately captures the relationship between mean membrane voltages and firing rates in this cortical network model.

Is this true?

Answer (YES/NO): NO